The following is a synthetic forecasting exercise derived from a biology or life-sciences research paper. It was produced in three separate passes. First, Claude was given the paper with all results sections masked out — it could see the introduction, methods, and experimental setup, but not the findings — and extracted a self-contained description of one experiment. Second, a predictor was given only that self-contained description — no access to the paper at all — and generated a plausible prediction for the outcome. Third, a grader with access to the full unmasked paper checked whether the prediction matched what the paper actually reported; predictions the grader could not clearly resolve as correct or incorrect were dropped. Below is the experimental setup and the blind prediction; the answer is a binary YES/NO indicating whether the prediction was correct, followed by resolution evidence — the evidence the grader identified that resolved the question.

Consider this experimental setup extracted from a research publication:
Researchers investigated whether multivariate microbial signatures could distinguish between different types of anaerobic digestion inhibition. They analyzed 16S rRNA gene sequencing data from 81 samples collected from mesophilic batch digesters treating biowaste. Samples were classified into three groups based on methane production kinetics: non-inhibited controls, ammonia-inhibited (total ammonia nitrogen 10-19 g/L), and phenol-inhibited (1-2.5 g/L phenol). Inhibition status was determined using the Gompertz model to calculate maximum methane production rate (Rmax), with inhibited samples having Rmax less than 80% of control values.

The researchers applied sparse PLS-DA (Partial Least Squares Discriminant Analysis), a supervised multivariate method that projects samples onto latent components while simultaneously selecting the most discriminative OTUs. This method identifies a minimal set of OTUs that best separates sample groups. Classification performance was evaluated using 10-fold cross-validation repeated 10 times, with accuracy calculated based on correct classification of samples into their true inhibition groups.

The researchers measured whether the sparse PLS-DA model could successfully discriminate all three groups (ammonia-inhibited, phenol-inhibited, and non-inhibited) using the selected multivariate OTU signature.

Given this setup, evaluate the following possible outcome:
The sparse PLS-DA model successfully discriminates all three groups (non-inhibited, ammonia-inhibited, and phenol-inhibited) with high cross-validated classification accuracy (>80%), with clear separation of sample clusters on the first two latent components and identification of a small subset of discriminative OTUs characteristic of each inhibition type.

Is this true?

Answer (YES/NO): NO